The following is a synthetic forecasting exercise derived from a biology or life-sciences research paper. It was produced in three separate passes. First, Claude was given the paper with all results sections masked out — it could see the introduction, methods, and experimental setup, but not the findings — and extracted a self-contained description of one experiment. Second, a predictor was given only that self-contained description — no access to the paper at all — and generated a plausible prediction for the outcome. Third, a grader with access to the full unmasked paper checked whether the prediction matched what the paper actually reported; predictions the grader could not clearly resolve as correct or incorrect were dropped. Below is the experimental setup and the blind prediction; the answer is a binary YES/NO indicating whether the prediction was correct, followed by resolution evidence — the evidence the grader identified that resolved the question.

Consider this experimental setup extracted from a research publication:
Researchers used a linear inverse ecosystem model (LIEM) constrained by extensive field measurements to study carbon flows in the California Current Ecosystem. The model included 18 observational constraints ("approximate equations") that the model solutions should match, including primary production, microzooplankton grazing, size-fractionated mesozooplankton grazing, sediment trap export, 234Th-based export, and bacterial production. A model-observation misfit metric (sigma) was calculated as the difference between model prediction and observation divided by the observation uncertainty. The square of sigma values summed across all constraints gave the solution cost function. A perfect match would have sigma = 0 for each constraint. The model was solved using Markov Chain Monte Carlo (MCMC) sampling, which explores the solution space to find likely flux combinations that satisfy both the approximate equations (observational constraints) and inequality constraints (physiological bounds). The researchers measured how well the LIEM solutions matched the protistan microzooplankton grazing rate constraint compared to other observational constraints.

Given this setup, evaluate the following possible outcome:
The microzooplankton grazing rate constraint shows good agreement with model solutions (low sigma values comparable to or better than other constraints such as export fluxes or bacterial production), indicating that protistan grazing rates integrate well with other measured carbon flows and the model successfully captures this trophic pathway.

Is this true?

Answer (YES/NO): YES